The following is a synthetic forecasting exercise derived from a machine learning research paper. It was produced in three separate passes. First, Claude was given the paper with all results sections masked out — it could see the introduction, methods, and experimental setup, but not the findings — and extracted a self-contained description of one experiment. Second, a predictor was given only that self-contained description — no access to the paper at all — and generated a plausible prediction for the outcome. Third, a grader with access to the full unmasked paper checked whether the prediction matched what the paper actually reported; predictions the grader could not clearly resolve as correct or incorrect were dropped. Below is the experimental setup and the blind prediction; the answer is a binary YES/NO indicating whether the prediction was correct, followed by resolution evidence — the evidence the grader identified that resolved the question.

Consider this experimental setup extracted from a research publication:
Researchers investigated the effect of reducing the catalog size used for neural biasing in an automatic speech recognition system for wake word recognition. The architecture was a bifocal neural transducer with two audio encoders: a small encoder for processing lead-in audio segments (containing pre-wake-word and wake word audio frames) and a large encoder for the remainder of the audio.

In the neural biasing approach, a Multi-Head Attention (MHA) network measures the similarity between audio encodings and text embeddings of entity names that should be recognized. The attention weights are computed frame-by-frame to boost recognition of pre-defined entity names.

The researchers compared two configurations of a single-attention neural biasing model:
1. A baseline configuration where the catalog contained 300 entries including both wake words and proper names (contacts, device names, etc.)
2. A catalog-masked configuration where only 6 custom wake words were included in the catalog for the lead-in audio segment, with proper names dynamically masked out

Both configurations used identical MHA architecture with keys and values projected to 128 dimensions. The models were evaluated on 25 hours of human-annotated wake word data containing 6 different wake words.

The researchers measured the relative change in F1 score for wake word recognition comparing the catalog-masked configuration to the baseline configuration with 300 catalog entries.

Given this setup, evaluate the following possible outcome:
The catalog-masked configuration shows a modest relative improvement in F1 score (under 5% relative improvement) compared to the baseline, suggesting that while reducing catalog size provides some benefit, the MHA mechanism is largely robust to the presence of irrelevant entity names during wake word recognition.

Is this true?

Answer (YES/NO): YES